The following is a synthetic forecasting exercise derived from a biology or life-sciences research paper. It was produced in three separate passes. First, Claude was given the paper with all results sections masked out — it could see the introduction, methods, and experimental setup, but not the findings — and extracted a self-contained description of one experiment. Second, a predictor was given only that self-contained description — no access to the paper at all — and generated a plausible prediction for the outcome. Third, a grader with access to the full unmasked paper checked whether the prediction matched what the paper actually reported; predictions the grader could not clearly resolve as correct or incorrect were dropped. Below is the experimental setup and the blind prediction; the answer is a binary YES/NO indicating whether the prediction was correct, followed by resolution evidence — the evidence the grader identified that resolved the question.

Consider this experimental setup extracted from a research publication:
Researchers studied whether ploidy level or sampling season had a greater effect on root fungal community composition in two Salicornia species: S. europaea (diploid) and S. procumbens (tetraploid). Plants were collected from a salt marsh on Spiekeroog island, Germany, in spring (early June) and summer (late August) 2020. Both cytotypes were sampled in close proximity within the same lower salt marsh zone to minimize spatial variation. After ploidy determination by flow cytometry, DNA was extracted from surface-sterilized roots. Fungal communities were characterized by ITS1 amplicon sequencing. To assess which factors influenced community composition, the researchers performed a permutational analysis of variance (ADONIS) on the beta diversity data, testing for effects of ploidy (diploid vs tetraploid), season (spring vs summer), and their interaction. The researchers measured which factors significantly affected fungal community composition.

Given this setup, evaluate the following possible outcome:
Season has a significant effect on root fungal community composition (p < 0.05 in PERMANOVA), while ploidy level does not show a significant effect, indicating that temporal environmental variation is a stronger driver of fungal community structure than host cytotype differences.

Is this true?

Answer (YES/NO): NO